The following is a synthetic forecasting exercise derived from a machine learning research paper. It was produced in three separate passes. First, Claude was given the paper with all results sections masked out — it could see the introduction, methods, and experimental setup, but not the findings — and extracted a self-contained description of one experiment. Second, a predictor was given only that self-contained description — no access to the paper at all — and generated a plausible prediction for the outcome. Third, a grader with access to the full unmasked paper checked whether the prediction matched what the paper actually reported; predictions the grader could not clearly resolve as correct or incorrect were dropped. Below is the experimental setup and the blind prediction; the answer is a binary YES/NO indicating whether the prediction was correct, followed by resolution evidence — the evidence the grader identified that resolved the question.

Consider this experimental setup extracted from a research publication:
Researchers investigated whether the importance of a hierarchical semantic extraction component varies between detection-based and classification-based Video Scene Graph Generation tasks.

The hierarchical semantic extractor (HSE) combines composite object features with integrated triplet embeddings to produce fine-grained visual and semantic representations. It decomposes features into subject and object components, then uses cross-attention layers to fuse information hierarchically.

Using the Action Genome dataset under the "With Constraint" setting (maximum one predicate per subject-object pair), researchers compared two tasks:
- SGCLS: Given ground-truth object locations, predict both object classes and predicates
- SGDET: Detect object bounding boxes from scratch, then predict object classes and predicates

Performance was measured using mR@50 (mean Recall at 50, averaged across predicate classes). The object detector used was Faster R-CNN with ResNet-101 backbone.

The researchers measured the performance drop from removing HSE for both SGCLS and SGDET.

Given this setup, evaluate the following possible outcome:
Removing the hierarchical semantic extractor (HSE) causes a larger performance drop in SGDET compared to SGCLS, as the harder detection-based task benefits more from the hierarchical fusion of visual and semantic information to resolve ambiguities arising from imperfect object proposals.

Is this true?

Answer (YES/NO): YES